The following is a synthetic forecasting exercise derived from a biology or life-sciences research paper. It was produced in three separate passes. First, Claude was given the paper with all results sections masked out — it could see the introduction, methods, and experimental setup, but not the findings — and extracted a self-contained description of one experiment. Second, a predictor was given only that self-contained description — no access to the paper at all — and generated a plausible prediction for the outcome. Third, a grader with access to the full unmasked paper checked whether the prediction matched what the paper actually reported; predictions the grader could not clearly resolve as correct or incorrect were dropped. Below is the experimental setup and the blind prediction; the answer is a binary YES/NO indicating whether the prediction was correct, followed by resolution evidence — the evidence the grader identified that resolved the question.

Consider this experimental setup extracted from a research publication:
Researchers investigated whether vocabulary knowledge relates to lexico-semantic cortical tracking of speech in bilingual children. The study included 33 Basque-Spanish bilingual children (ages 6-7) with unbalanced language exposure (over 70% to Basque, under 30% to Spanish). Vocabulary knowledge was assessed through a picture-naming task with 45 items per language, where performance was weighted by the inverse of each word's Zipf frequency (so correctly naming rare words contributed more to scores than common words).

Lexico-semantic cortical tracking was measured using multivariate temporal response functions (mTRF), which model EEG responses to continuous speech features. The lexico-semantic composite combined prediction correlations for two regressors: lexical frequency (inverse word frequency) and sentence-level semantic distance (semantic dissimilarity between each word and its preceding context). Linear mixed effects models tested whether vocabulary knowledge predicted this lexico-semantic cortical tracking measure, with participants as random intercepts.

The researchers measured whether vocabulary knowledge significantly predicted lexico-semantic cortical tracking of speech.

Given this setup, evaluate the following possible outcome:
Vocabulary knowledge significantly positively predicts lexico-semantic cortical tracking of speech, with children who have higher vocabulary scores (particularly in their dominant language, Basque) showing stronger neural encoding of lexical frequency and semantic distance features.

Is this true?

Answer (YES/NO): YES